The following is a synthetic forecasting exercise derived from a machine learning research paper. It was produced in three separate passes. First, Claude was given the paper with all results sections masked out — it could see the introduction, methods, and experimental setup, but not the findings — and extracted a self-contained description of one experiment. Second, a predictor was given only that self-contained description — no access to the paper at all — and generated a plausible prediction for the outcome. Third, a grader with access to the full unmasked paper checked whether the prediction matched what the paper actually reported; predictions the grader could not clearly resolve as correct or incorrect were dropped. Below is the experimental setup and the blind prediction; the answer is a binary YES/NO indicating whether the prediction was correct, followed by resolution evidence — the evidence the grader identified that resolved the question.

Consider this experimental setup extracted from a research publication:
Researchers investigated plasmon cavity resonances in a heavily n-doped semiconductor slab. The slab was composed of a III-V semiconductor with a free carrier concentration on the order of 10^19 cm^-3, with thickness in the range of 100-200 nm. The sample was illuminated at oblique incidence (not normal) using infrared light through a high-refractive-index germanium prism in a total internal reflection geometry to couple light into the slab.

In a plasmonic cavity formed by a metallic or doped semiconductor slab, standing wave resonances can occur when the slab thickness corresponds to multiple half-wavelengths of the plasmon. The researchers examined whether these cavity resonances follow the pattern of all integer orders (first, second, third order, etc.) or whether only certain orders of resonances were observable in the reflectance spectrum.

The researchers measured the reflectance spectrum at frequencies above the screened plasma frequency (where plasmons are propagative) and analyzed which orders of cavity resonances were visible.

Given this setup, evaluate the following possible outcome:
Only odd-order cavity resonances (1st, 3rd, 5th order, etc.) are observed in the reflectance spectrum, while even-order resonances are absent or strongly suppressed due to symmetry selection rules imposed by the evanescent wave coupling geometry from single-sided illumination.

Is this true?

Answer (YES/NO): NO